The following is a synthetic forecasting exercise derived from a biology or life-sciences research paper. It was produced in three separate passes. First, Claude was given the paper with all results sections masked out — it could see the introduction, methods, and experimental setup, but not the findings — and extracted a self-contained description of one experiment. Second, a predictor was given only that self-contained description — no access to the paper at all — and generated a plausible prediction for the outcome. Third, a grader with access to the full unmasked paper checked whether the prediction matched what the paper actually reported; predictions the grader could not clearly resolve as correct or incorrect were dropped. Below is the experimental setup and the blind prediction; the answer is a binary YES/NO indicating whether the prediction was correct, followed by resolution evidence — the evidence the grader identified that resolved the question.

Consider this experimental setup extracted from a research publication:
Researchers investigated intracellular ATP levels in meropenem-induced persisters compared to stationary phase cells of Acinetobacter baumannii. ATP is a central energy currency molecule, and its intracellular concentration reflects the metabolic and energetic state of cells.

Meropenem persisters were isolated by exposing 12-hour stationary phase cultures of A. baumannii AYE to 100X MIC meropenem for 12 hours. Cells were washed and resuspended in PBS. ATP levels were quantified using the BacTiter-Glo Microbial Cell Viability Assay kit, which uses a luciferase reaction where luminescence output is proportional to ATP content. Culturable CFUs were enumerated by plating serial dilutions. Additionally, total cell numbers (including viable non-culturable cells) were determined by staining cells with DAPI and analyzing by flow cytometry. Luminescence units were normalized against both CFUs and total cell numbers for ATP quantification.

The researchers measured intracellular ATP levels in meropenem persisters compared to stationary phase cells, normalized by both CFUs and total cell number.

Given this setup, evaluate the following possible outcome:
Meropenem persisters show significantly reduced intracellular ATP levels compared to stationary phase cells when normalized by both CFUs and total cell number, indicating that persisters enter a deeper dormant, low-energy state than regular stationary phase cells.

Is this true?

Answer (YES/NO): NO